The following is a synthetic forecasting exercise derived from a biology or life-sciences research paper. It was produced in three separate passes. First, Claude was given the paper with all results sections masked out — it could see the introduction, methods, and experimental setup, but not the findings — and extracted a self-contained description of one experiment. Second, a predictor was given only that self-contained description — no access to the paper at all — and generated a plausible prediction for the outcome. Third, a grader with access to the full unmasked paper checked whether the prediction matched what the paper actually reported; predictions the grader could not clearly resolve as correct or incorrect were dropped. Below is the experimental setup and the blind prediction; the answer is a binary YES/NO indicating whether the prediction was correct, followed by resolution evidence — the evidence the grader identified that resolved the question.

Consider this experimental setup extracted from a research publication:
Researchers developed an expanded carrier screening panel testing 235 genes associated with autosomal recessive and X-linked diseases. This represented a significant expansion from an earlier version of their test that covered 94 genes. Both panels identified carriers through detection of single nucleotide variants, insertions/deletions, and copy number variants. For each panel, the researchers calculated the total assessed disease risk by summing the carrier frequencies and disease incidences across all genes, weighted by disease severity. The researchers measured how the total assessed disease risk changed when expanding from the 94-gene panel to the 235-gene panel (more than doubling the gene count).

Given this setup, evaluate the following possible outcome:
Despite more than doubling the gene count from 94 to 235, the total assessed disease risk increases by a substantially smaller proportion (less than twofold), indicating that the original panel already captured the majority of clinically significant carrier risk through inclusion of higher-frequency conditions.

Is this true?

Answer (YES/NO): YES